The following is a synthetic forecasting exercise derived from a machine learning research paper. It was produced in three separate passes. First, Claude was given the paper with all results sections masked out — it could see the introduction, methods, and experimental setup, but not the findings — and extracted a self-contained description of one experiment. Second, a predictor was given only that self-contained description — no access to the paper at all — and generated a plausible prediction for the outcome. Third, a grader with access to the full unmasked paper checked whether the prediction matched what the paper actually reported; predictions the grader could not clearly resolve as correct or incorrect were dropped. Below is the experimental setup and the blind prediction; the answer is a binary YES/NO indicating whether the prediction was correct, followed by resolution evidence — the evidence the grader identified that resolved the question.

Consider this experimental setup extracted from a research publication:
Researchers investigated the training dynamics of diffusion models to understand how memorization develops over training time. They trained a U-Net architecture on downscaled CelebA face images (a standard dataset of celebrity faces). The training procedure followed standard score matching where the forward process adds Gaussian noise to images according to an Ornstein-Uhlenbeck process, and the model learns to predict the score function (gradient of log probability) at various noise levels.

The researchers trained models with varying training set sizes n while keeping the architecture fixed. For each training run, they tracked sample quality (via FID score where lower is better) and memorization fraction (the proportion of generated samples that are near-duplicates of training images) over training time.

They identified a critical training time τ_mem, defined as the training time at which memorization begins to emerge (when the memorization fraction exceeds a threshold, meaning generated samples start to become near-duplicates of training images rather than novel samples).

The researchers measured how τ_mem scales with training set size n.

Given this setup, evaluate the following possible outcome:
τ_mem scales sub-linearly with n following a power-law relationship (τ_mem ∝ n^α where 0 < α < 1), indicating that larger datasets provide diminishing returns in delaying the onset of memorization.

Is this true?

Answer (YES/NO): NO